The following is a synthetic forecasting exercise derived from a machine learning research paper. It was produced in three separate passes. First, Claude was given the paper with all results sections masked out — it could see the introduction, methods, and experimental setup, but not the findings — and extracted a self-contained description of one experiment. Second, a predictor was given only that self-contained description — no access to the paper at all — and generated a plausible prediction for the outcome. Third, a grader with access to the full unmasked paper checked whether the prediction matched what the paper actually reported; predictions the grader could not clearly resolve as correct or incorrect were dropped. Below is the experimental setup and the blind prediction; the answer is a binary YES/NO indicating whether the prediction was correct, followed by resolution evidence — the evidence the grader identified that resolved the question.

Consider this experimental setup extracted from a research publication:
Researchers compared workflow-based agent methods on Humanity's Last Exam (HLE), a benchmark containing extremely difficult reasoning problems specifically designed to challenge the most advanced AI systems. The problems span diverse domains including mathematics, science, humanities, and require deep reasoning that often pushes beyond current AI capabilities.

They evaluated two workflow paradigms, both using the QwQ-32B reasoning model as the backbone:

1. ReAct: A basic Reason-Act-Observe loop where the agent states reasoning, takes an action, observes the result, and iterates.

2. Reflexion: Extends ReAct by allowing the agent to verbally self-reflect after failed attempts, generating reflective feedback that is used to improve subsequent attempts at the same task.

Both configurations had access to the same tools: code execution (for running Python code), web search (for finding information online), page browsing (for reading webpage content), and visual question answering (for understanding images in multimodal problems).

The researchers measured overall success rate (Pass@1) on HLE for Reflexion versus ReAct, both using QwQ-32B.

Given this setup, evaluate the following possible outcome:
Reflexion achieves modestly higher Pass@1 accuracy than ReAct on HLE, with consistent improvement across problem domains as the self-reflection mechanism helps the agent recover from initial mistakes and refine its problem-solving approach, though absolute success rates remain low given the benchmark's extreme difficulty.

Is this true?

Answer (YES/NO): NO